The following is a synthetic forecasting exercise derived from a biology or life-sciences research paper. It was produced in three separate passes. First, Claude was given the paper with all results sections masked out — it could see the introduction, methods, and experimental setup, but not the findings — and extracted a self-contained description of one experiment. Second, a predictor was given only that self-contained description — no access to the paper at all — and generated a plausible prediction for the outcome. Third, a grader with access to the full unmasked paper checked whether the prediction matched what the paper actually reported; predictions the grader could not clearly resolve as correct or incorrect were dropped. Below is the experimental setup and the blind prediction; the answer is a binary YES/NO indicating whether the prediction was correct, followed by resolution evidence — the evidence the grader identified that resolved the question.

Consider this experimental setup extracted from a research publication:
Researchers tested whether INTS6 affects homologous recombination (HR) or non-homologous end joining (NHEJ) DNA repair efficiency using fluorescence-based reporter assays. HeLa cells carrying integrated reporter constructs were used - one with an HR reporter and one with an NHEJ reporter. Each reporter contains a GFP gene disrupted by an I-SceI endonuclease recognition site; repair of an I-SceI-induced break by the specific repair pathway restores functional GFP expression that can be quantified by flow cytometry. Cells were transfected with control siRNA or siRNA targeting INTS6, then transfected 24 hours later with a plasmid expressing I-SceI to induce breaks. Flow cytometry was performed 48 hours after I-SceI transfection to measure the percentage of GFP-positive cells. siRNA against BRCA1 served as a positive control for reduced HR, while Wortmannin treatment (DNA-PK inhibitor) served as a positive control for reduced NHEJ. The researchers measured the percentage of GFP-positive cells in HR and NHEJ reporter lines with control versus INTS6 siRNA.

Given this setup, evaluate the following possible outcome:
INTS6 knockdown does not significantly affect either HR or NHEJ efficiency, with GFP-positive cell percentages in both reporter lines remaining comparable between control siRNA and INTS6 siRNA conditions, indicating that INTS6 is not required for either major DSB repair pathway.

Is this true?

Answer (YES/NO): NO